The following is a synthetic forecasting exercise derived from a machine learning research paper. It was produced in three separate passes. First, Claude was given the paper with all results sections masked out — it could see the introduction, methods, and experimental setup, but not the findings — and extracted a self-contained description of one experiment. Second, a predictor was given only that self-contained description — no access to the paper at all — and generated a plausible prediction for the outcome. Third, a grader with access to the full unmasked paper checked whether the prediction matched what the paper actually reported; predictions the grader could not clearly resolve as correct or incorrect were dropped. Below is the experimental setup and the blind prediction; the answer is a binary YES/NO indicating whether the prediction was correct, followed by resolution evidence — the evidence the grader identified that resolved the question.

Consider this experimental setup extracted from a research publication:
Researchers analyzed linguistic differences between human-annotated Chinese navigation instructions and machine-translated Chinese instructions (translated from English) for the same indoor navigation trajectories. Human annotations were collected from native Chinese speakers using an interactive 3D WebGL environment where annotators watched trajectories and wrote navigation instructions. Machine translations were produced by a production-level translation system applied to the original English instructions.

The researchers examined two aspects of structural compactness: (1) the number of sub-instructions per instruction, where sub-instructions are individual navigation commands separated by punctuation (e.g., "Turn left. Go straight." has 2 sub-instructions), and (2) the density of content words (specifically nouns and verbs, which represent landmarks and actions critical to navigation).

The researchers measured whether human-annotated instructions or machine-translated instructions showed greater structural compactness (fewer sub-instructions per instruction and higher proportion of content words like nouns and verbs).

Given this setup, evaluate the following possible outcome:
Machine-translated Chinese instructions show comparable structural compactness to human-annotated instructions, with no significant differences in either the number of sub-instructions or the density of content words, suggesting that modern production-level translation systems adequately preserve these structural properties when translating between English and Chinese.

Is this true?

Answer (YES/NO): NO